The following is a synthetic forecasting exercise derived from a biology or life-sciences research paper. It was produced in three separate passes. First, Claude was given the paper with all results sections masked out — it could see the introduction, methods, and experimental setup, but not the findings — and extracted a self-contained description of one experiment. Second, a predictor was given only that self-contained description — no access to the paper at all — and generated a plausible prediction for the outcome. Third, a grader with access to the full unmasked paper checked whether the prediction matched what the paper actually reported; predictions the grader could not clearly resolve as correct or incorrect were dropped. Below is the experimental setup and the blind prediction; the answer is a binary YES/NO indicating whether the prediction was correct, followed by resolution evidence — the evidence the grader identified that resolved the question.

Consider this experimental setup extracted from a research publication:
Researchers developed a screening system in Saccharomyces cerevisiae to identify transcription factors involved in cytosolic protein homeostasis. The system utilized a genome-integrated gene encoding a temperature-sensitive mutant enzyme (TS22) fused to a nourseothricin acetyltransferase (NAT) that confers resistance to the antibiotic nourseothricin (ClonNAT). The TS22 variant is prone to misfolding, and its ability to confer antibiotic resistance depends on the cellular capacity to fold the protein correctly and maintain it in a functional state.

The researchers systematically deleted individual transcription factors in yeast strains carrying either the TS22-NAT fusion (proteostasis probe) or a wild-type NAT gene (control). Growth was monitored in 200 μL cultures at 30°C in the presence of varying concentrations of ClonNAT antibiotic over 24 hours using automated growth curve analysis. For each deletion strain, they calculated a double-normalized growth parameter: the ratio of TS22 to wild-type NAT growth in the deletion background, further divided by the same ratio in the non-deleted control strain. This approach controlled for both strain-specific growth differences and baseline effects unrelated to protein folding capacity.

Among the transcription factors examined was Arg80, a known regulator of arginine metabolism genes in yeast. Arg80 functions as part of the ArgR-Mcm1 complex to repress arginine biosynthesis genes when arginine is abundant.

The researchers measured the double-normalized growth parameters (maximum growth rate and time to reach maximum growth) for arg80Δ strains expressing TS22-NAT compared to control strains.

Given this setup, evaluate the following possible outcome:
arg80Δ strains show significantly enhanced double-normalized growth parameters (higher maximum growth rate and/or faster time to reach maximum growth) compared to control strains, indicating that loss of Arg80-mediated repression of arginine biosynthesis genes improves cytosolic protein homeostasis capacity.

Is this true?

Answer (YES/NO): NO